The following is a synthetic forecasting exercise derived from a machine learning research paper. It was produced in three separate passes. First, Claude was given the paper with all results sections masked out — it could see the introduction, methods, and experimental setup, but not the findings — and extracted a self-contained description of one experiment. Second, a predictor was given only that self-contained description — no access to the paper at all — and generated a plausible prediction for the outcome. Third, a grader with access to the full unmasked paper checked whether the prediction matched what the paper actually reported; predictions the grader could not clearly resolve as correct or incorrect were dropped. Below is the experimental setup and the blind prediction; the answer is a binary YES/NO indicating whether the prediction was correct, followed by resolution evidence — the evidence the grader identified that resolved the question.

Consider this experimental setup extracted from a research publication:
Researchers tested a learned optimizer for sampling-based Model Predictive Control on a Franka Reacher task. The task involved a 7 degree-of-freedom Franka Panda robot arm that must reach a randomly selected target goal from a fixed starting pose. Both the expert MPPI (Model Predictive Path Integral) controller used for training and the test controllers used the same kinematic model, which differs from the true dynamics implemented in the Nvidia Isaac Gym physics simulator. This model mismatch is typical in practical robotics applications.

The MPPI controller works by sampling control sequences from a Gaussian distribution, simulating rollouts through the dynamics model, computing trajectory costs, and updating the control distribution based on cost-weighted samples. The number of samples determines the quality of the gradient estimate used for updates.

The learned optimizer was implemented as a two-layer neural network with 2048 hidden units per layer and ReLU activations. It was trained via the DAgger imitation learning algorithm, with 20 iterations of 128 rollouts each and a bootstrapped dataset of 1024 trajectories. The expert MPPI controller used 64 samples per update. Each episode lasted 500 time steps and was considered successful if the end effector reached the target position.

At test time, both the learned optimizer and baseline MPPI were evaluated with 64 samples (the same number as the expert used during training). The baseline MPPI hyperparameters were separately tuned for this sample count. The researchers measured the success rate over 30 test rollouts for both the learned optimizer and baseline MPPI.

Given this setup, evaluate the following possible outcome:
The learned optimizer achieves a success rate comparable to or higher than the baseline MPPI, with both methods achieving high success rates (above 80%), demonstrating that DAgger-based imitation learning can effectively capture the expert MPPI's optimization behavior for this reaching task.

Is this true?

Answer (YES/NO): YES